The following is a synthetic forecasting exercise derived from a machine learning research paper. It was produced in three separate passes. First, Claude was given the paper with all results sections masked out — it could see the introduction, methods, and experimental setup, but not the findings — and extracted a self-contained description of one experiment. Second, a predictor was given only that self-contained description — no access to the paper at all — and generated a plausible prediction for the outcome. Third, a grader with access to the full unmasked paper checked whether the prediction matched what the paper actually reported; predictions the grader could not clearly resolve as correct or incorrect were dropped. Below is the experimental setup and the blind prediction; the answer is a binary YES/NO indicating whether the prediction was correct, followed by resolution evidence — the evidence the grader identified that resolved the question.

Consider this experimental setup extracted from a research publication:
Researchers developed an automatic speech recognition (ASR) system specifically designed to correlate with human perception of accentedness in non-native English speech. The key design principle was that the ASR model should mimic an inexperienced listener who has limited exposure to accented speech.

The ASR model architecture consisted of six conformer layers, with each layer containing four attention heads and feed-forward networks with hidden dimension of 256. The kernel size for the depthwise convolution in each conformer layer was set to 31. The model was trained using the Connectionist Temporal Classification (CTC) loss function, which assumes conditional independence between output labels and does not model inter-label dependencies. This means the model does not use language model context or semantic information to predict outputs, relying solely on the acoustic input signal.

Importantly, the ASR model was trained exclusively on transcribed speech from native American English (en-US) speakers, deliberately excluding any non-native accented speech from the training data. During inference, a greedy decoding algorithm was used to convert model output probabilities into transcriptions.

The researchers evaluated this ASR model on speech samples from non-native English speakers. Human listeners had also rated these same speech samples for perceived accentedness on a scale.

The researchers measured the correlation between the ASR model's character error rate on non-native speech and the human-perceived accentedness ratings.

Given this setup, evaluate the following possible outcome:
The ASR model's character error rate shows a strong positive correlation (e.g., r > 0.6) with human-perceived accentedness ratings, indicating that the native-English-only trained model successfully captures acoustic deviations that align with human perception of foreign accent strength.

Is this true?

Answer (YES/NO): NO